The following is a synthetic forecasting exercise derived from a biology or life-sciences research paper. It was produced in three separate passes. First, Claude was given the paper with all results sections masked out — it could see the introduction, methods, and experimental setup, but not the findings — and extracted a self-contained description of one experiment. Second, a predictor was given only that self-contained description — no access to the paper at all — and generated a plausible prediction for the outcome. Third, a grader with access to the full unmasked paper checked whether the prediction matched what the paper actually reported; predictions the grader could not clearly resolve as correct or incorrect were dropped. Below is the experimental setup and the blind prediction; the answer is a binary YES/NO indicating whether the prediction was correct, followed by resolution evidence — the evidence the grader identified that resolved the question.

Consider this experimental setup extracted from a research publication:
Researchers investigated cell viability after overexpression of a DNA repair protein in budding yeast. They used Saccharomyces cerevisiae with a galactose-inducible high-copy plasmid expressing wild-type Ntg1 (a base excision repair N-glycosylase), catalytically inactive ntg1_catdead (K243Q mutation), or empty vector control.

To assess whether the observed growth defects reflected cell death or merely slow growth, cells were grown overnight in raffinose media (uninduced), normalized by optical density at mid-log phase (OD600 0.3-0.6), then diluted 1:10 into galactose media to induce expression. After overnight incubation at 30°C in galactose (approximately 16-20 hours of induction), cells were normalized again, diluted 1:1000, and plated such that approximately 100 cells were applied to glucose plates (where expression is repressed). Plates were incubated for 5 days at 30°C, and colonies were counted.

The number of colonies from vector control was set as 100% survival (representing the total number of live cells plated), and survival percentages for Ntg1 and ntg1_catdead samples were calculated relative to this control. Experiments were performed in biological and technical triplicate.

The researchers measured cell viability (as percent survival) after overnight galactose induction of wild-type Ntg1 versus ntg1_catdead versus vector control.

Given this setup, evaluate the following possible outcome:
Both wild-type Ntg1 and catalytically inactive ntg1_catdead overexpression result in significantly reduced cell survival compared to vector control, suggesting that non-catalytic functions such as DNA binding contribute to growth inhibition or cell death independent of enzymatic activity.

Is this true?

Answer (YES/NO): YES